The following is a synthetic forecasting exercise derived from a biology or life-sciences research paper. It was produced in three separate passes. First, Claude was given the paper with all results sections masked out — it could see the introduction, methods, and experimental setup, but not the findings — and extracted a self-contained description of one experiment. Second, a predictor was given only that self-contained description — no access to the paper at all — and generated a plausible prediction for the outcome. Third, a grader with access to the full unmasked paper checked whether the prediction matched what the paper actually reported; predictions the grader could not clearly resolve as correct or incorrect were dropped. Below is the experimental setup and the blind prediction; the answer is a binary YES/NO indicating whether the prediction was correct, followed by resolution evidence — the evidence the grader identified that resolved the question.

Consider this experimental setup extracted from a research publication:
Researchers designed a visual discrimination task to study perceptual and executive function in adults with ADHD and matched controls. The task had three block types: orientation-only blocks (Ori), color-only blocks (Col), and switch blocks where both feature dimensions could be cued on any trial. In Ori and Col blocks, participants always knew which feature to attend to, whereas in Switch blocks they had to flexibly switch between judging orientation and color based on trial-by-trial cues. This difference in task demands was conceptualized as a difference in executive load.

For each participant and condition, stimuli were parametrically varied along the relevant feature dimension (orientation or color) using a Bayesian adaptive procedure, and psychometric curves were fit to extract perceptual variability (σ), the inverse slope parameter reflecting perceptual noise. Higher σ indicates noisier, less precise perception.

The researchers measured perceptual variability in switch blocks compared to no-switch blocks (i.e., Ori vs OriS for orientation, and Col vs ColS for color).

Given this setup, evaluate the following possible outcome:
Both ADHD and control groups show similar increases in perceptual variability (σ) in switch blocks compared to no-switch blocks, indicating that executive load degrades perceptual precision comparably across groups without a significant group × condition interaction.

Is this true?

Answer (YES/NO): NO